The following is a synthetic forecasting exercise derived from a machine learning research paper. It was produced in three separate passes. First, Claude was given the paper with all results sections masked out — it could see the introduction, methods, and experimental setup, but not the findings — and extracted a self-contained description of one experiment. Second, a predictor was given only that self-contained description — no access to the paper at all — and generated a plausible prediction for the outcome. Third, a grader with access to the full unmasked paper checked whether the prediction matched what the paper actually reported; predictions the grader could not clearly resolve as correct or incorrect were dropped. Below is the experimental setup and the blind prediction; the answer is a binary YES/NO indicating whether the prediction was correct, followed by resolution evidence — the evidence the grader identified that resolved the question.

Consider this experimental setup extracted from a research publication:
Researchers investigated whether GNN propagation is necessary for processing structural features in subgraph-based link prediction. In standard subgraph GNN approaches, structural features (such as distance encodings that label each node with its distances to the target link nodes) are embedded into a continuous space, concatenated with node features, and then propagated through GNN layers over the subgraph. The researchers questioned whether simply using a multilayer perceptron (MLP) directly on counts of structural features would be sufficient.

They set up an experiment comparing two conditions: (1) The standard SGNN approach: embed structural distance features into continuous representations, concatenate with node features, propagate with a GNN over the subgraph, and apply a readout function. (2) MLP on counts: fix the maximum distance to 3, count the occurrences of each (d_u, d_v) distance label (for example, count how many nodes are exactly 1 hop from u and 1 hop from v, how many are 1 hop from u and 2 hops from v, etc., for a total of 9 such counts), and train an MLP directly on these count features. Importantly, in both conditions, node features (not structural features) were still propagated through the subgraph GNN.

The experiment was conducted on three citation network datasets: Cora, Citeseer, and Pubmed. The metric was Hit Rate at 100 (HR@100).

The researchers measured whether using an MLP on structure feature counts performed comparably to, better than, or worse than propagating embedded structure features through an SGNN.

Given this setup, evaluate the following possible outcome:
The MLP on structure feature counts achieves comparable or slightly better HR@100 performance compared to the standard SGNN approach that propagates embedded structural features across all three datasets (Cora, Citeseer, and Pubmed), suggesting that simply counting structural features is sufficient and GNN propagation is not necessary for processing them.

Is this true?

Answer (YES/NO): NO